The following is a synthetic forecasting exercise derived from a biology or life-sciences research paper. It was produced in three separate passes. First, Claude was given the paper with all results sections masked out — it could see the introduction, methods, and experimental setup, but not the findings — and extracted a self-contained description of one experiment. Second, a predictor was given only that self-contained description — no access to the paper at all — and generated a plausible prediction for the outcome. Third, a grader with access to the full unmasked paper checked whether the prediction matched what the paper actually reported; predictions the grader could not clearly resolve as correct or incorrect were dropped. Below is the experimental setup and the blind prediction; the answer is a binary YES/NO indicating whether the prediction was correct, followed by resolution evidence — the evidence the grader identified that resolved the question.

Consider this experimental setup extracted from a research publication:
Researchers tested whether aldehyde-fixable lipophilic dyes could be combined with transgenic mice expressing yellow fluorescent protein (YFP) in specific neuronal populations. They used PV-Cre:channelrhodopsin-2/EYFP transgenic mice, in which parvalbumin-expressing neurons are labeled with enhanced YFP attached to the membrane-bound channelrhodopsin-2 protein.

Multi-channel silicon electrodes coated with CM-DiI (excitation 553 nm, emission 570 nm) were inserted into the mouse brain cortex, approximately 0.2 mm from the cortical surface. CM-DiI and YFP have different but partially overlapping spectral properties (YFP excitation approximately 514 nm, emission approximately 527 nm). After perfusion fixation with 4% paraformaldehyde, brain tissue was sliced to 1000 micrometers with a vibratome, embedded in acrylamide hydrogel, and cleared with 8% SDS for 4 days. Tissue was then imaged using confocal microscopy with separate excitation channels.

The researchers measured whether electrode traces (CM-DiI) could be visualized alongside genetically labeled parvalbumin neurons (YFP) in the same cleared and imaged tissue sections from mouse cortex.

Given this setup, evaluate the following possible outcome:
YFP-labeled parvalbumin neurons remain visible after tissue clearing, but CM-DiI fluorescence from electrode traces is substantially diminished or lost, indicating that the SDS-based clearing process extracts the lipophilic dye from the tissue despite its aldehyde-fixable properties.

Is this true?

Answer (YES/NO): NO